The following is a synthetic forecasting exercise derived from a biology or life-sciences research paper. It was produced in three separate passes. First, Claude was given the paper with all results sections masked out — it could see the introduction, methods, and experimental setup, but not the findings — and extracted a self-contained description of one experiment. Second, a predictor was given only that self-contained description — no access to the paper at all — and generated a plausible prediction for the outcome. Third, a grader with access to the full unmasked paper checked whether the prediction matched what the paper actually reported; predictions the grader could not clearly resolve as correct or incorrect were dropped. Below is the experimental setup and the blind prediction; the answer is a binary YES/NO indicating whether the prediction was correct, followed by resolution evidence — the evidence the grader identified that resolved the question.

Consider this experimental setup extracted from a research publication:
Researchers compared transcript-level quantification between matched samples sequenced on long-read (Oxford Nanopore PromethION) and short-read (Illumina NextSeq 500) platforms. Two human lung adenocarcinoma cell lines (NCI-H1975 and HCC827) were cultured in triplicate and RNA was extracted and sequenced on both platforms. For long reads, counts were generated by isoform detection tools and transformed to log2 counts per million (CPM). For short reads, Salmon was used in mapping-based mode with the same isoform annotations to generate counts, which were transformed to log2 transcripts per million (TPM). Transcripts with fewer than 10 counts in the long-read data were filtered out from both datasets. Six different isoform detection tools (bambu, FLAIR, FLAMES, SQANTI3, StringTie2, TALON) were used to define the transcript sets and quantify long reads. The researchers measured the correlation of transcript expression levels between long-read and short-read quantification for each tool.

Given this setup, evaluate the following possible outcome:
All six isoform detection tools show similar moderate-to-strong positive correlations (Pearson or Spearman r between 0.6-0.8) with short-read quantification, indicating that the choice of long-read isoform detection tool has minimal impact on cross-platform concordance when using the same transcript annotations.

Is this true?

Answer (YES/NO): NO